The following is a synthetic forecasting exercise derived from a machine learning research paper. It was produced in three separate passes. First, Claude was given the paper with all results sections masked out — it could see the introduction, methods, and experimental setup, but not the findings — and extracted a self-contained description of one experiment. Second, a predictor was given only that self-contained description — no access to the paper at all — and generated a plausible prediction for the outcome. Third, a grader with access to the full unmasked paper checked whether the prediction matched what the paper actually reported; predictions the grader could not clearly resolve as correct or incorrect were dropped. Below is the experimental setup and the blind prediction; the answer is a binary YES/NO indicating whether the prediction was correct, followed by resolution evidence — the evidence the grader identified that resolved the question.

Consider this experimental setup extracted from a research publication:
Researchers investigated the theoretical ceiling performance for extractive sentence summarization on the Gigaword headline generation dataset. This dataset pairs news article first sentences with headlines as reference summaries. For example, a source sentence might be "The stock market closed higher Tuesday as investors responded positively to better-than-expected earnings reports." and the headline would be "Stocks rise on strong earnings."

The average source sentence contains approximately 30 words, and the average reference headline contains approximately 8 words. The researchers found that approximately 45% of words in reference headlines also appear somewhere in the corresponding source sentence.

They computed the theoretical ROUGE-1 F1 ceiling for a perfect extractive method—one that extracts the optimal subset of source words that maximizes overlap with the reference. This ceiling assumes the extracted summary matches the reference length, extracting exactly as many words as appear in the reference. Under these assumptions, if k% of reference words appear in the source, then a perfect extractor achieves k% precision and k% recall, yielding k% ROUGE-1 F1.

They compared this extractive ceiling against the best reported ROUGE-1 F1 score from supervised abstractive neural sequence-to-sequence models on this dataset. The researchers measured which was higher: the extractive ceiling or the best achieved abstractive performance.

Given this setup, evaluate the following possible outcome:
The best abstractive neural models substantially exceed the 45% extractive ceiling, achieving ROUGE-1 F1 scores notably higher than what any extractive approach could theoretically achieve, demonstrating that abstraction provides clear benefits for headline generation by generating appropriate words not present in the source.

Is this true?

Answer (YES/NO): NO